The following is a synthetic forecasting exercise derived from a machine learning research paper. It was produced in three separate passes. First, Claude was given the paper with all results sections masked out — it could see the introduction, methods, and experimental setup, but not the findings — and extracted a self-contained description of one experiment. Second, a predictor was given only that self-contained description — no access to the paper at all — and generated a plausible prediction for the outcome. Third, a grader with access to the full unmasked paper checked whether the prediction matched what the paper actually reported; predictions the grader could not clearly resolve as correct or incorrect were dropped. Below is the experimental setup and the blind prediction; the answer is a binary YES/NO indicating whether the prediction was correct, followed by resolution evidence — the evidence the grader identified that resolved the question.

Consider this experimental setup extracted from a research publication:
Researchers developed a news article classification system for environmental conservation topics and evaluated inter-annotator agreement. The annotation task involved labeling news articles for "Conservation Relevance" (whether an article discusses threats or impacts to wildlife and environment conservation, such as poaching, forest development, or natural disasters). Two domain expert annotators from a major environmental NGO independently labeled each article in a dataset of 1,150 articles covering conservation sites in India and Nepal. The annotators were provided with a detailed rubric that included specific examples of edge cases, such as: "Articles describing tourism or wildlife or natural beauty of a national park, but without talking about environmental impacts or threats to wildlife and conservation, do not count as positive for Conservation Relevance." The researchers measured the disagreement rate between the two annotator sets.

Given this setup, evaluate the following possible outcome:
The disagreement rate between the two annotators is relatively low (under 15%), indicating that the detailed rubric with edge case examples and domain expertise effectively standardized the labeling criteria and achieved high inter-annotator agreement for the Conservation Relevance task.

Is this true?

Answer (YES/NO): NO